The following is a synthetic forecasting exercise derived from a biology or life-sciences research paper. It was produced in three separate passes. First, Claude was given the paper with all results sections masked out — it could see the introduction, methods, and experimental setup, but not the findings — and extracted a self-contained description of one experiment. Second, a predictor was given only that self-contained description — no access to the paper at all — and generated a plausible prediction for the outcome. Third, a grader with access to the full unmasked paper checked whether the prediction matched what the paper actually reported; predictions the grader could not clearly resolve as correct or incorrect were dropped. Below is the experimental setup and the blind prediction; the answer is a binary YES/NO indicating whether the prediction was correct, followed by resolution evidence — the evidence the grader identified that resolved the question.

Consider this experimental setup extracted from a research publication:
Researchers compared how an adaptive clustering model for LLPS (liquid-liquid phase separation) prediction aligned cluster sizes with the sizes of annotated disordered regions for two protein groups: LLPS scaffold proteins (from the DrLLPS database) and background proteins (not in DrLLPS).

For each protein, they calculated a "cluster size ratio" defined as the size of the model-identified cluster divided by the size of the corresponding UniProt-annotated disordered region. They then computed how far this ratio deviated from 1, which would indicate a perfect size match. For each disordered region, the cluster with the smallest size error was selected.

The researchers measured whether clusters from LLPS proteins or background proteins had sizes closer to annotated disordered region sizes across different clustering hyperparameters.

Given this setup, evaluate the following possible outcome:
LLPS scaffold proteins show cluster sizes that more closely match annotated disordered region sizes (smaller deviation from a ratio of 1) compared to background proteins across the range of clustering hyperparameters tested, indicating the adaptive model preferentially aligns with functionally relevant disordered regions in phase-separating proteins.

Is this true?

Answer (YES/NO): YES